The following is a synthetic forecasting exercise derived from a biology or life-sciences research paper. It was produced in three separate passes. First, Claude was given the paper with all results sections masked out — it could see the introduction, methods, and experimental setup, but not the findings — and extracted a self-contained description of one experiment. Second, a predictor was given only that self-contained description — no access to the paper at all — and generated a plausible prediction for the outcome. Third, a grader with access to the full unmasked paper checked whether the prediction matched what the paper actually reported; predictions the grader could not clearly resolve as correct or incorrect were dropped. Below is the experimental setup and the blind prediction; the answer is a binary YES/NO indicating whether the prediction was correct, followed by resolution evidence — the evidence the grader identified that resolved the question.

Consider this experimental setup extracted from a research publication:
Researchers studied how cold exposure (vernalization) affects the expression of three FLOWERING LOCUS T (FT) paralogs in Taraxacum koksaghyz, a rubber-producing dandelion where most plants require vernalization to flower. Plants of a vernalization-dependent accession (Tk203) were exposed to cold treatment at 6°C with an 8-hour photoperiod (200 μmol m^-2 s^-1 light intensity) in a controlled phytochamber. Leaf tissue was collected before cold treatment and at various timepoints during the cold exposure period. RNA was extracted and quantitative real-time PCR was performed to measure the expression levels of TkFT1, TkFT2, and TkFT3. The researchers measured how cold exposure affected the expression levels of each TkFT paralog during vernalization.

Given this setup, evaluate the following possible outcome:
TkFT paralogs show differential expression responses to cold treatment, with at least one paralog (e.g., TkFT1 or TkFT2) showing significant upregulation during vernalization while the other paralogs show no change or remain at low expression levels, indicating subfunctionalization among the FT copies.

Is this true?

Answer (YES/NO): NO